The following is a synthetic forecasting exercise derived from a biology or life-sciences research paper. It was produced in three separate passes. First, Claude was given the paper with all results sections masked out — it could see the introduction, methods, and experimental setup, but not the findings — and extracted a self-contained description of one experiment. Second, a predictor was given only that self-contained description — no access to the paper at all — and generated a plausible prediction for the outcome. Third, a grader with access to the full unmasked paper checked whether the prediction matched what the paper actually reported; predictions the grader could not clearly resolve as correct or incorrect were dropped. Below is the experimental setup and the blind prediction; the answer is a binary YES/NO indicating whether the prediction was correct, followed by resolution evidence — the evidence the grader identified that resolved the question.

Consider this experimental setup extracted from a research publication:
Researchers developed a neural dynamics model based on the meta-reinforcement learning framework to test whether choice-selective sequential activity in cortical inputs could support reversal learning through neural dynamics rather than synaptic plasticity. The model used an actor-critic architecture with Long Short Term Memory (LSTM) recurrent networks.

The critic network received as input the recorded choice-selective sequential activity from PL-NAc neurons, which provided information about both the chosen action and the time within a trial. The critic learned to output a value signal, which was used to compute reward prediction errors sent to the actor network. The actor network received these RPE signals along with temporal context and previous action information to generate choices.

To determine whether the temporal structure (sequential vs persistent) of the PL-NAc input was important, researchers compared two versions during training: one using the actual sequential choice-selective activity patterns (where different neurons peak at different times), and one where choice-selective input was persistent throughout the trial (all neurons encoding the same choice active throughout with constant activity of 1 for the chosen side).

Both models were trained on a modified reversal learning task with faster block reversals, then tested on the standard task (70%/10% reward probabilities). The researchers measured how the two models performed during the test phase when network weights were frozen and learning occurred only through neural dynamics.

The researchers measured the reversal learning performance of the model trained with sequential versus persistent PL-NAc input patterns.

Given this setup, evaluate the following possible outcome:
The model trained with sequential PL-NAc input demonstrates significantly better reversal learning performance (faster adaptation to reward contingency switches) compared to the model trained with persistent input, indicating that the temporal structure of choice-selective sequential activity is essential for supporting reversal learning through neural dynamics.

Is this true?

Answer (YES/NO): YES